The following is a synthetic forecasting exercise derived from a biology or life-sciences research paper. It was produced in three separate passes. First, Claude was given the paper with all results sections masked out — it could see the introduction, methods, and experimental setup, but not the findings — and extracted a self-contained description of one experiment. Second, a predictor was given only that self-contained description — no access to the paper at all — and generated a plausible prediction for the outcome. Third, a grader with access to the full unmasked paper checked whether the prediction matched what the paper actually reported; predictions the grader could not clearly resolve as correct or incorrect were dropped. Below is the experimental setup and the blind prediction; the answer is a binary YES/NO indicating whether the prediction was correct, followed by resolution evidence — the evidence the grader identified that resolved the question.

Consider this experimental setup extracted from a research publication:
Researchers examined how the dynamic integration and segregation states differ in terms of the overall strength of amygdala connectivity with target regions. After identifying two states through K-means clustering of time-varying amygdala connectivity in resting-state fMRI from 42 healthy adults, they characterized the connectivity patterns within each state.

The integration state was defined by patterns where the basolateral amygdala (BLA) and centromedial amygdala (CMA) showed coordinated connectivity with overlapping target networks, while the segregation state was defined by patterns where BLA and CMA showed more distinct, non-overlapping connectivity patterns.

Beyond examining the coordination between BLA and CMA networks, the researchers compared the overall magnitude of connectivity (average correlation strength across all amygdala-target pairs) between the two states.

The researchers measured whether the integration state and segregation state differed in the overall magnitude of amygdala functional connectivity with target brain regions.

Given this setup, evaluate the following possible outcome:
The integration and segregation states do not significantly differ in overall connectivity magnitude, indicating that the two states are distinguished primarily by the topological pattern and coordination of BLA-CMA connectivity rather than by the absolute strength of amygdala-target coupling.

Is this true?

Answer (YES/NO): NO